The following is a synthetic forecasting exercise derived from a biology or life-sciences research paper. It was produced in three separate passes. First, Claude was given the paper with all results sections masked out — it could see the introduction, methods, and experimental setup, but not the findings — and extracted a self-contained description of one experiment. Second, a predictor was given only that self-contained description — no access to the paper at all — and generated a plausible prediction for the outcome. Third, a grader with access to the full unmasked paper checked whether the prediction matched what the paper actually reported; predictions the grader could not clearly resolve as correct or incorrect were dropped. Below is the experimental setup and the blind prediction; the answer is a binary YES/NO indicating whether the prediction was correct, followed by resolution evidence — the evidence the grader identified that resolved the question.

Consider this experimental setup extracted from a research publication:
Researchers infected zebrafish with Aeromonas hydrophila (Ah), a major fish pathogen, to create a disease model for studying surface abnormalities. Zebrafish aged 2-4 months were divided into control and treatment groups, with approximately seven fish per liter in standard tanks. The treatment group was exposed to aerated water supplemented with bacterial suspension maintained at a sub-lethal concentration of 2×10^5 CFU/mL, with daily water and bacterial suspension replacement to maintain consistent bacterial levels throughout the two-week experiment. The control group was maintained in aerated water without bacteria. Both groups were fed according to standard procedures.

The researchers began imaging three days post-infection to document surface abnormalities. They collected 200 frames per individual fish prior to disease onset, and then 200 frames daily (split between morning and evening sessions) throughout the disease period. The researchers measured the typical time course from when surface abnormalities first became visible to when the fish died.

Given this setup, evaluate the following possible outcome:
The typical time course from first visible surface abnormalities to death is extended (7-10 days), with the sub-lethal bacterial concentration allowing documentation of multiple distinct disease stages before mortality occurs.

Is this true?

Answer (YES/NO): NO